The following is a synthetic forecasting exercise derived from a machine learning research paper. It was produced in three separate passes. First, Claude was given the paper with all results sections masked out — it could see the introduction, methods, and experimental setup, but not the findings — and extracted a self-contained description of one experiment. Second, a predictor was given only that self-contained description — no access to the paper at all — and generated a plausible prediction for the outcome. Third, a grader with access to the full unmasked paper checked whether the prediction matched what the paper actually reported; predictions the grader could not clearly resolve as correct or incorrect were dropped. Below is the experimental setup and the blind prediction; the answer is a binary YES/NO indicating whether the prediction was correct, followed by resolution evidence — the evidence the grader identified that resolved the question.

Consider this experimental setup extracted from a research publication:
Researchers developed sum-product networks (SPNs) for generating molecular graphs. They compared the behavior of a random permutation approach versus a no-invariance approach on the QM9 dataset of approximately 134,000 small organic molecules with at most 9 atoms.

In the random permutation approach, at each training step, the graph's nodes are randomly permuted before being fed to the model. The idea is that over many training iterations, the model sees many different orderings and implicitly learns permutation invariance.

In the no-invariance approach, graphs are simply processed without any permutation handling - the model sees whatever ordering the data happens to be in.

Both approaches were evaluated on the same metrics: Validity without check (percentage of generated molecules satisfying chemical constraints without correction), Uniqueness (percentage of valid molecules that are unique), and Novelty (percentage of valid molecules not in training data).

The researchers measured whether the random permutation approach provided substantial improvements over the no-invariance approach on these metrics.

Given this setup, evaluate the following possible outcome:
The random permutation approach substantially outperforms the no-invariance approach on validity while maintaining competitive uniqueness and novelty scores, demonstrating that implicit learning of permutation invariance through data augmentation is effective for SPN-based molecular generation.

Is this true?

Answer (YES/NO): NO